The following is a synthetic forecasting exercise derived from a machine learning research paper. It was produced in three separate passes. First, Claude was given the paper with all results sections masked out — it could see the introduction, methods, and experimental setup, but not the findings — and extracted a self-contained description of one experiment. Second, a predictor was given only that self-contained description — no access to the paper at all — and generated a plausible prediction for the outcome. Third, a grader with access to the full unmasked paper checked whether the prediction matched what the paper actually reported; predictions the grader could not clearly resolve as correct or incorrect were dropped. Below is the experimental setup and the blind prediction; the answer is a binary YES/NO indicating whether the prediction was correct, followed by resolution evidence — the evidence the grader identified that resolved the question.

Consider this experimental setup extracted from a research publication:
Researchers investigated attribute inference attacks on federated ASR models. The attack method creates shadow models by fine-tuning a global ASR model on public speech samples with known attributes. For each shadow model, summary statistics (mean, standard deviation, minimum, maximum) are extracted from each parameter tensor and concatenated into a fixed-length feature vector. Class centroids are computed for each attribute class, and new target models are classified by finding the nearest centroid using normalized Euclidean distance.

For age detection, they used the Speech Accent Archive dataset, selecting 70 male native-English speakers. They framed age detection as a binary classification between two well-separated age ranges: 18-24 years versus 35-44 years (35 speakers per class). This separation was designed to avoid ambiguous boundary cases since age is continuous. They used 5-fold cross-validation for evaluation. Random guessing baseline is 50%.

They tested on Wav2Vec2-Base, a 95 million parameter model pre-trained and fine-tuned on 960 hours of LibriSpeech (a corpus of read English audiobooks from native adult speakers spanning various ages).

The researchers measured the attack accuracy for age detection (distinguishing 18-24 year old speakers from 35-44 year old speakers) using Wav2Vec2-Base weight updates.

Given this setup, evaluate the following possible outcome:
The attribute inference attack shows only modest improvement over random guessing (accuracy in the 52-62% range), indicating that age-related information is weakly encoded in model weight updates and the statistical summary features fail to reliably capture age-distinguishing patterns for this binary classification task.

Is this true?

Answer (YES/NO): NO